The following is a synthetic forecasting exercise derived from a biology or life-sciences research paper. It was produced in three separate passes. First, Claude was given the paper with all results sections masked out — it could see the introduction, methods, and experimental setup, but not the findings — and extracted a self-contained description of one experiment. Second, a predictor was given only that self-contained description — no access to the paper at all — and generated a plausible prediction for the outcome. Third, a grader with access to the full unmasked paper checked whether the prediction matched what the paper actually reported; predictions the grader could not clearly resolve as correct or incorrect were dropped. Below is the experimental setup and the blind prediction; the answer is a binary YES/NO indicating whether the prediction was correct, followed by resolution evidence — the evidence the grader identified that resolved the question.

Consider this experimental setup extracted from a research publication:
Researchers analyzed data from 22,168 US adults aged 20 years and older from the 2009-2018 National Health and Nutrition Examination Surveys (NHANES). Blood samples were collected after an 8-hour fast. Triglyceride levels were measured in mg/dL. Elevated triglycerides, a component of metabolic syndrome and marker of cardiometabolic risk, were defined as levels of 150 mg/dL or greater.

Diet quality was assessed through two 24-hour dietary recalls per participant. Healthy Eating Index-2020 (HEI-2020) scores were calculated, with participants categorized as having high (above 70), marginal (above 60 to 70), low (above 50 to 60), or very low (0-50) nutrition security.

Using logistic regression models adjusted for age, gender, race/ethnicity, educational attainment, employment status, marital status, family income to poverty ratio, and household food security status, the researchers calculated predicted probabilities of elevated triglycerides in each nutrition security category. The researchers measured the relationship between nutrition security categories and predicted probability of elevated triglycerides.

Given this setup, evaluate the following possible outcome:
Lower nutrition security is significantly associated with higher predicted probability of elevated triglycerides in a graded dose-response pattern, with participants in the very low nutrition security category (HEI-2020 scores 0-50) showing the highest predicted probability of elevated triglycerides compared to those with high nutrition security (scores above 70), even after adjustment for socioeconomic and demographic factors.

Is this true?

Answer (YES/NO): YES